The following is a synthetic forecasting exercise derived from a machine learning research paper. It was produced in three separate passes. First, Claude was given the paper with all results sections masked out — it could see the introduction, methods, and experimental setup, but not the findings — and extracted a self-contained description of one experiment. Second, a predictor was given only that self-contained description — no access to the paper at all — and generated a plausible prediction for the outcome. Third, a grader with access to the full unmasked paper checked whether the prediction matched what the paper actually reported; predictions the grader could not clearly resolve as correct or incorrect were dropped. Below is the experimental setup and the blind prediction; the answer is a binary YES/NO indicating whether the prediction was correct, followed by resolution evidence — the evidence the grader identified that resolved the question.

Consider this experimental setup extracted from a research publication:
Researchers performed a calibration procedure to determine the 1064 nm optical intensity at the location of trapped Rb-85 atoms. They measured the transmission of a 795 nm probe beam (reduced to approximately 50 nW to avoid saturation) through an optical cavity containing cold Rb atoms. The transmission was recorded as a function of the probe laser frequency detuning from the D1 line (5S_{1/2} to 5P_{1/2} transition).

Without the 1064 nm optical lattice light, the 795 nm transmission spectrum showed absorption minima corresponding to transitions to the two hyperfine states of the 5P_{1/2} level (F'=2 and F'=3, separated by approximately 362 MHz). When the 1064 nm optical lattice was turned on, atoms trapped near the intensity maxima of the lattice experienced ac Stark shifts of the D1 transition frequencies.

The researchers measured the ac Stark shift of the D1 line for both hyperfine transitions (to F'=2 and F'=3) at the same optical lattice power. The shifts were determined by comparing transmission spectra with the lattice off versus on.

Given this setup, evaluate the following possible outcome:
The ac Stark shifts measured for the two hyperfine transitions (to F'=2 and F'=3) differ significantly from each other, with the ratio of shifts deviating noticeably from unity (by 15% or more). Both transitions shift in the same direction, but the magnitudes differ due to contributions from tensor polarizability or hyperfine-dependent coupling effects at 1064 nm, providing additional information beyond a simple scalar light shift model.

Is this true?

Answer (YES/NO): NO